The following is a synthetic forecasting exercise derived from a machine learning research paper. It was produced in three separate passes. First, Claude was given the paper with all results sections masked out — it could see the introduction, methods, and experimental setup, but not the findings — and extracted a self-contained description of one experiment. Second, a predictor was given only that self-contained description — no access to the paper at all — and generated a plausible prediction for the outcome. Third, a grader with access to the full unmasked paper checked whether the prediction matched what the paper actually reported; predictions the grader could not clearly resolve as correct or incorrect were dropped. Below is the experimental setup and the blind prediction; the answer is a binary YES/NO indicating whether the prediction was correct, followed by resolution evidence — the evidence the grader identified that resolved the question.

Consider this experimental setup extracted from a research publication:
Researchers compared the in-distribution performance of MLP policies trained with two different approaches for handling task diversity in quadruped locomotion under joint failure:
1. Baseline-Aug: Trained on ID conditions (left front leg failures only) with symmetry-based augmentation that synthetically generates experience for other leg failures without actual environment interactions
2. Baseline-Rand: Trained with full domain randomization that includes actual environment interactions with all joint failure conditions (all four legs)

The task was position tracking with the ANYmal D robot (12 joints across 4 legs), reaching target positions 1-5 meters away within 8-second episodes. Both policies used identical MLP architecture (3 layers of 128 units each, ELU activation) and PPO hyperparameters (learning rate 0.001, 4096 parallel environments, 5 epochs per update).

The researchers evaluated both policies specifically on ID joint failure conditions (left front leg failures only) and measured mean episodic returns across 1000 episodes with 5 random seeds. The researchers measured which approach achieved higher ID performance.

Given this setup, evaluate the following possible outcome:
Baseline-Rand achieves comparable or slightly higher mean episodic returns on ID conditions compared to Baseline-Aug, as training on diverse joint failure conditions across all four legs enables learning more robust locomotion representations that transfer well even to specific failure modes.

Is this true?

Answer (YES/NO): YES